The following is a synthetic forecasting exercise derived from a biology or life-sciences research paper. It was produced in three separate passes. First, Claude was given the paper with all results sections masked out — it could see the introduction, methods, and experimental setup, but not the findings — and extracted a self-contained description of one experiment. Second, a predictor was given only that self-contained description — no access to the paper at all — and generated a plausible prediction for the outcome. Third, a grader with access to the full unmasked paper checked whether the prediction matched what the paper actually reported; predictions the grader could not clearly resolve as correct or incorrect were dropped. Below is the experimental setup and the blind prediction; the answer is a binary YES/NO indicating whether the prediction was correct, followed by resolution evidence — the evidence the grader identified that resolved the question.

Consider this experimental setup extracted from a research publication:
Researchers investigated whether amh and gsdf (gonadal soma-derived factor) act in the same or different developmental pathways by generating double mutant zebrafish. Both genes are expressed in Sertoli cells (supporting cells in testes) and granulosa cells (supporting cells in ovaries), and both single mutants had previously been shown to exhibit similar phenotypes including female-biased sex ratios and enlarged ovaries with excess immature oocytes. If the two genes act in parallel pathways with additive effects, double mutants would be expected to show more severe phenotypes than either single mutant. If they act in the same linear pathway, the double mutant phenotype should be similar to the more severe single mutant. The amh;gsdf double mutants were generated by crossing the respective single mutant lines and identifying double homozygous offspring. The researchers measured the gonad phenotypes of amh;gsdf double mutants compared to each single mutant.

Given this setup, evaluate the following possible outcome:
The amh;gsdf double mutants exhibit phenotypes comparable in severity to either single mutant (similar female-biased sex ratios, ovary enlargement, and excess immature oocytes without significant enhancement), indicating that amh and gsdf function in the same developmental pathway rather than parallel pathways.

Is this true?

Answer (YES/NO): YES